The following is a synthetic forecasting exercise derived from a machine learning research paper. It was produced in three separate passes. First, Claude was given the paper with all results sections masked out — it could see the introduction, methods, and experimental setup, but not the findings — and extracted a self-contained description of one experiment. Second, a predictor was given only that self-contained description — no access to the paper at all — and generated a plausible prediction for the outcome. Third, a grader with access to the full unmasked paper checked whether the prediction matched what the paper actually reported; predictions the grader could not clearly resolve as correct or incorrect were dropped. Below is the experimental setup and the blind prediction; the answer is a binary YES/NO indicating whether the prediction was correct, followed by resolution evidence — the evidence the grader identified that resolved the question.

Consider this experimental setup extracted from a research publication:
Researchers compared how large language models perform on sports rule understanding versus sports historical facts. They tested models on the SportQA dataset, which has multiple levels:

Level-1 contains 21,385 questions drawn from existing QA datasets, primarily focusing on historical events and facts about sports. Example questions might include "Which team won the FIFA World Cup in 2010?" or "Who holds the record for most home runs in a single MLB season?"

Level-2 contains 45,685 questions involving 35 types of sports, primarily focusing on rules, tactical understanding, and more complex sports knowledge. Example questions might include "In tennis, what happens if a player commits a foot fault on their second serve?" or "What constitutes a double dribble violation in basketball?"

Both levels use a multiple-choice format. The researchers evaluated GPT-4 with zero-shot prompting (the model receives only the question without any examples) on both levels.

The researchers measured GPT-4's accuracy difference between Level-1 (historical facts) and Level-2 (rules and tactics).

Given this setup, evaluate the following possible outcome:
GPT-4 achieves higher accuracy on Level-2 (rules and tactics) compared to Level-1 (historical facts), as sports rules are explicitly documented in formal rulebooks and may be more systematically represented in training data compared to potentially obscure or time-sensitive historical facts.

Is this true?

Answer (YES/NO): NO